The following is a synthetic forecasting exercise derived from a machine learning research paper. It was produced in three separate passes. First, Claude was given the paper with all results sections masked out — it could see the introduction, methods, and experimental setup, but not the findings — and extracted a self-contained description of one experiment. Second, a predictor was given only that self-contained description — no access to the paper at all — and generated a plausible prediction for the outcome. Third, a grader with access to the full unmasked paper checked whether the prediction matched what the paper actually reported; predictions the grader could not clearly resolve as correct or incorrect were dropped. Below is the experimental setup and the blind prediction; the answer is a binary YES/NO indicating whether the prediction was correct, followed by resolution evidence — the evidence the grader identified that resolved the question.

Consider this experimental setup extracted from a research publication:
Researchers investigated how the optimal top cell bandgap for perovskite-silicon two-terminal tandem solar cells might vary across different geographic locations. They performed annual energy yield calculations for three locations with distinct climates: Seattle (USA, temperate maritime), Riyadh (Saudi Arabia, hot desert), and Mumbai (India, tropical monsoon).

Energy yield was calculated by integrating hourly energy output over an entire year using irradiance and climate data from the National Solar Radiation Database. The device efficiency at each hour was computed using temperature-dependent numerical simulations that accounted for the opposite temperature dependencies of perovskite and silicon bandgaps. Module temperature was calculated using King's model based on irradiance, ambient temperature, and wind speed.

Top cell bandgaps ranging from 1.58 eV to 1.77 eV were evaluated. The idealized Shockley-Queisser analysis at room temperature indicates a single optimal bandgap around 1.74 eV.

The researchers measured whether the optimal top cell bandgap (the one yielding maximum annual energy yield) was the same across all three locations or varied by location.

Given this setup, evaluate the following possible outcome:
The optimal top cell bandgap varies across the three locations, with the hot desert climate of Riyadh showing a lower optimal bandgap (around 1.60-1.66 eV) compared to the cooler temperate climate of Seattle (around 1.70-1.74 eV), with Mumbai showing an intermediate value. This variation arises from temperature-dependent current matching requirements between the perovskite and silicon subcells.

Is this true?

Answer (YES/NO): NO